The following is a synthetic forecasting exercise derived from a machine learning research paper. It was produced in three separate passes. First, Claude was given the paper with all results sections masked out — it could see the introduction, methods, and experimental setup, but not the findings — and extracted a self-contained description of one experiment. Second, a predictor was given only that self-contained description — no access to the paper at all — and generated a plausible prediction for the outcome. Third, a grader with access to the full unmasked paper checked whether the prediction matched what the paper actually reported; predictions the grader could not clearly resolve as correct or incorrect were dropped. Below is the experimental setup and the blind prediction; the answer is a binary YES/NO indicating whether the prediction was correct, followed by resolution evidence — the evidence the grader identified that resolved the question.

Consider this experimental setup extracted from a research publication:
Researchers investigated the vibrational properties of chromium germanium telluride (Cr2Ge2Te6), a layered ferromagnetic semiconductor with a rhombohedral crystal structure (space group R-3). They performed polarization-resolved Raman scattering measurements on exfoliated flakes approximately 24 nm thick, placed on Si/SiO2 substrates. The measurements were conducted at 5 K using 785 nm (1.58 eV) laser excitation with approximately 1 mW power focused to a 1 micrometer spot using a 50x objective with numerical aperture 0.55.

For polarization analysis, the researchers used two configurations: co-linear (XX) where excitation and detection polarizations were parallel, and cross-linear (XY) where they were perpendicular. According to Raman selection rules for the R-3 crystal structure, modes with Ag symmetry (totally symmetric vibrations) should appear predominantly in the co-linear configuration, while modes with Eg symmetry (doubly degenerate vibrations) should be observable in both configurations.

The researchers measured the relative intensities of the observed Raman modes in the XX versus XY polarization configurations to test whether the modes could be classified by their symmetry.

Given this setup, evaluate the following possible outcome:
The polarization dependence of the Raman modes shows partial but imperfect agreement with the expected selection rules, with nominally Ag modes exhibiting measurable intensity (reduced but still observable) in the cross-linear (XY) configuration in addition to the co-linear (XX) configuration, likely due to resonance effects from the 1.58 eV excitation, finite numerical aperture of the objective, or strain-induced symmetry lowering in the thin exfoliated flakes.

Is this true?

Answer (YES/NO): NO